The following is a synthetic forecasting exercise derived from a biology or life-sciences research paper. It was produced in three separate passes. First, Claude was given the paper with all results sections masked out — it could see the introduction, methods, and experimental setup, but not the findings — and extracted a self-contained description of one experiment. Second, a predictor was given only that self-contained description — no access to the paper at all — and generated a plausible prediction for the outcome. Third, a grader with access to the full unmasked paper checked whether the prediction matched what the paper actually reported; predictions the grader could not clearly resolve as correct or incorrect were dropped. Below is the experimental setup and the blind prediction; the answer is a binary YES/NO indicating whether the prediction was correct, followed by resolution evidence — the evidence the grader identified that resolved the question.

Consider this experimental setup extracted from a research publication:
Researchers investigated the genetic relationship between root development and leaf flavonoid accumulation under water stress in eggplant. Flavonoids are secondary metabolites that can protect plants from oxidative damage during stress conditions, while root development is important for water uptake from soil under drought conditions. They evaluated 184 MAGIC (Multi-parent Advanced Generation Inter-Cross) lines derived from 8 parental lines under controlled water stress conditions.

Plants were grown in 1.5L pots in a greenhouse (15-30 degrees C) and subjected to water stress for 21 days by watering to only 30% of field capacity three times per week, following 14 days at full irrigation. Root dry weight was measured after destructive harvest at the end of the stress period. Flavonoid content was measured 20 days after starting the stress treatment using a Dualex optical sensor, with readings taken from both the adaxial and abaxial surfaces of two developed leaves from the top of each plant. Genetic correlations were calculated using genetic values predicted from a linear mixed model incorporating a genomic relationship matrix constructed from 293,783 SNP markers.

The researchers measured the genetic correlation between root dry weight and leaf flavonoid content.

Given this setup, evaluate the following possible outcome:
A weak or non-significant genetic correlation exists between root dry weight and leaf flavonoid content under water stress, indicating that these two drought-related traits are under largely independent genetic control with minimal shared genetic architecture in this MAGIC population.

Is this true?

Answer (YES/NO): NO